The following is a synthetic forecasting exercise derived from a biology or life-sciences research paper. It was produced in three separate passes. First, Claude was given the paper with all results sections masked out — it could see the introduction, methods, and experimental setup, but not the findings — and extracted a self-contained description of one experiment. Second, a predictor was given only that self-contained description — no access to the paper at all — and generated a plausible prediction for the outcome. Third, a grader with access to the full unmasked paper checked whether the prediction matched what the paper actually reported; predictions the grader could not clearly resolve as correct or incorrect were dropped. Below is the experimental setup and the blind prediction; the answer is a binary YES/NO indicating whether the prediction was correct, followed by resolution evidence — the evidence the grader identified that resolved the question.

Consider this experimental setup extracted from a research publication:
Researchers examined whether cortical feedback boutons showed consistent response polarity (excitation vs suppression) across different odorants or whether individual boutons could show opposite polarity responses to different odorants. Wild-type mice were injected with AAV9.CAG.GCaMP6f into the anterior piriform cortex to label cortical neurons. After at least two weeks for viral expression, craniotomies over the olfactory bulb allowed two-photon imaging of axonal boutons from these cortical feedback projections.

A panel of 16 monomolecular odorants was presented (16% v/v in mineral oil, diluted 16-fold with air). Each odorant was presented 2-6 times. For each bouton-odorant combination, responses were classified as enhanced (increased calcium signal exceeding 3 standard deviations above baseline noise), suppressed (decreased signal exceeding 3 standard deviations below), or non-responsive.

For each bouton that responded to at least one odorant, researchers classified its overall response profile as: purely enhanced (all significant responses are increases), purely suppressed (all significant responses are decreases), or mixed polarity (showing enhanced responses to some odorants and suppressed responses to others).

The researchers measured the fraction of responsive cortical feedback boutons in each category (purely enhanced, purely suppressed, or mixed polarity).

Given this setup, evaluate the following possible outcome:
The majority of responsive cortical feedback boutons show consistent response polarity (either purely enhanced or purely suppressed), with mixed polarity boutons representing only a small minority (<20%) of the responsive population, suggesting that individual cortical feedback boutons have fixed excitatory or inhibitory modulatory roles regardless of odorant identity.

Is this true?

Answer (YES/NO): NO